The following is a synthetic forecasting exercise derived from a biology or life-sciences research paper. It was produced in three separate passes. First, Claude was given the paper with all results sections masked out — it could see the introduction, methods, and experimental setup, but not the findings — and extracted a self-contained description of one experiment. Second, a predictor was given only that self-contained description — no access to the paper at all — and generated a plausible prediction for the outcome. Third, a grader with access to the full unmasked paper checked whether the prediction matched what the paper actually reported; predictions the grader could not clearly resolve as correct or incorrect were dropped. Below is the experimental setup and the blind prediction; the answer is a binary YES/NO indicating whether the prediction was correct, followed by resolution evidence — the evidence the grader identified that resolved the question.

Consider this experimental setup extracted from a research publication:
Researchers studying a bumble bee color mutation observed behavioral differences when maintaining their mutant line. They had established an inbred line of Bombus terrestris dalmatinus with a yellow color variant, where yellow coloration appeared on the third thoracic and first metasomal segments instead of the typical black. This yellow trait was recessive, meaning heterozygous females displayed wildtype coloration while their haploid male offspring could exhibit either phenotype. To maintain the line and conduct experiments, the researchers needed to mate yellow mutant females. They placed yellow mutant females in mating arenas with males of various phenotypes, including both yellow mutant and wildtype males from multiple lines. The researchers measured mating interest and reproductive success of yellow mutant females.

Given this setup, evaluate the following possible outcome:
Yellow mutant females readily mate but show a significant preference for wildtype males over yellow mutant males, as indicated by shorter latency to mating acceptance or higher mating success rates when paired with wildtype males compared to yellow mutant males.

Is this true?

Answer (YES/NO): NO